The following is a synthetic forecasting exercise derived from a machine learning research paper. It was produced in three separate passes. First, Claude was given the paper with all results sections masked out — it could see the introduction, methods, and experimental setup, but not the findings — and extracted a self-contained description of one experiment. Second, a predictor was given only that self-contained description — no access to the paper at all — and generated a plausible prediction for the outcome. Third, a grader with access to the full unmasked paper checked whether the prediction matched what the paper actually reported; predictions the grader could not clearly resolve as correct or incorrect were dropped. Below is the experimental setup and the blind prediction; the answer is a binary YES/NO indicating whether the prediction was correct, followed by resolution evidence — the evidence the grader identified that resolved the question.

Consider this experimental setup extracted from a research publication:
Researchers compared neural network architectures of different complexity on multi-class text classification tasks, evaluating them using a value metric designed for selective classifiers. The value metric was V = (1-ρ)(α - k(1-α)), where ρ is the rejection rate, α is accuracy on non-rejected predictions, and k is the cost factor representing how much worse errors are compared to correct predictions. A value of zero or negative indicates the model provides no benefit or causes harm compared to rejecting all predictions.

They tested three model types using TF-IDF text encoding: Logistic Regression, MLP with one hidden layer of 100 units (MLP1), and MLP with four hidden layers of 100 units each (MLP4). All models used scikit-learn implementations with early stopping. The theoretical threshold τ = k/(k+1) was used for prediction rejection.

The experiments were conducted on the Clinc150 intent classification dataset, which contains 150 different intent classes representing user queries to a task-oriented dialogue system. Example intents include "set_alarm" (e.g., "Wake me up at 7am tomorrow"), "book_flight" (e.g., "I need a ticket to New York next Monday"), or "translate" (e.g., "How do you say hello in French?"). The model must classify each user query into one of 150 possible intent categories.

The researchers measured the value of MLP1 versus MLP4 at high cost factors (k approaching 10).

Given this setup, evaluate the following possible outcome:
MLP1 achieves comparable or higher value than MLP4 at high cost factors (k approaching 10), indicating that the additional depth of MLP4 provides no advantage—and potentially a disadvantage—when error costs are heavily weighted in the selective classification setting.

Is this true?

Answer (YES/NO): YES